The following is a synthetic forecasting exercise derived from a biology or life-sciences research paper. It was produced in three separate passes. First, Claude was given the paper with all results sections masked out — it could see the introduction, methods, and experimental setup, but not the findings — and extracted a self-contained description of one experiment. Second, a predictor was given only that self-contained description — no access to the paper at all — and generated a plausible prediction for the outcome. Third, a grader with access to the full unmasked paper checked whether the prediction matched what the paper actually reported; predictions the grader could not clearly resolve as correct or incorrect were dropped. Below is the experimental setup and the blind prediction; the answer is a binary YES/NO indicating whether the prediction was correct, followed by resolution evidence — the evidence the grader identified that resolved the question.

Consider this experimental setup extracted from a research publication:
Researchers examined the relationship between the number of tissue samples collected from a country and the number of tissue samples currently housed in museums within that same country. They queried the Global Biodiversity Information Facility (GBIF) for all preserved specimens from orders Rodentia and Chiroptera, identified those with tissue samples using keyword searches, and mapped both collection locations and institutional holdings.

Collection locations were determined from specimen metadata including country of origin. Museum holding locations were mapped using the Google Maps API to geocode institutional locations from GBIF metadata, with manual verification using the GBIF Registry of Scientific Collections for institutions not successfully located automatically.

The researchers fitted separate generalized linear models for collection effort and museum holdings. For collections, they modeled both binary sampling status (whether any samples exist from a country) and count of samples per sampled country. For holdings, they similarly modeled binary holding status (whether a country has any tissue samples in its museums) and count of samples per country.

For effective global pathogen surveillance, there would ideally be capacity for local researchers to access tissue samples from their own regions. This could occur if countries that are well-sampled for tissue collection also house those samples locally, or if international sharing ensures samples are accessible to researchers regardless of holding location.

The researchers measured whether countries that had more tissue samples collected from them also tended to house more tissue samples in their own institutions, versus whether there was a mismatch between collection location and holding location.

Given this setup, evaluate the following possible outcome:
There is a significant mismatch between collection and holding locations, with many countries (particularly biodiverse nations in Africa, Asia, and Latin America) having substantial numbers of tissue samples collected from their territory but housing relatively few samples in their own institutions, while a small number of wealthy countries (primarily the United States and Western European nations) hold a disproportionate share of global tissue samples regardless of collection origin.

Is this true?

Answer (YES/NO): YES